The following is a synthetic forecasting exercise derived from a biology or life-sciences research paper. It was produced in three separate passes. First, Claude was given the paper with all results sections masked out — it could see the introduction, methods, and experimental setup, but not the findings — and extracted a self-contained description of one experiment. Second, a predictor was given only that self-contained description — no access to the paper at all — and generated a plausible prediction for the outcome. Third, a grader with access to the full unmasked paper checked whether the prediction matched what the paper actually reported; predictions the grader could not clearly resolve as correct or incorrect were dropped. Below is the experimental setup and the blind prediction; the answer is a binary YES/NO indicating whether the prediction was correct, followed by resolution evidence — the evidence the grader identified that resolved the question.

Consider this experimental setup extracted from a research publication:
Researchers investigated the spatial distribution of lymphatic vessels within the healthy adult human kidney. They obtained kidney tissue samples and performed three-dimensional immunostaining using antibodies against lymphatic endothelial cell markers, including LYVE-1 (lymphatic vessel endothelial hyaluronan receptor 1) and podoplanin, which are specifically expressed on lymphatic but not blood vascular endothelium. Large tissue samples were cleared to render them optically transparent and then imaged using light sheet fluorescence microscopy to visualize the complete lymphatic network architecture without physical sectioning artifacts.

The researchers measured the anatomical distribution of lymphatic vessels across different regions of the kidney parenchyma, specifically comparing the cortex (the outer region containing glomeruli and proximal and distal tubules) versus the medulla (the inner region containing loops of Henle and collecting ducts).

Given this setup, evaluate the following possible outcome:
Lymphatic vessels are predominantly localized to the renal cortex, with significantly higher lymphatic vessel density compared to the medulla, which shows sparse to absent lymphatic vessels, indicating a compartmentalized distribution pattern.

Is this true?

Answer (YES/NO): YES